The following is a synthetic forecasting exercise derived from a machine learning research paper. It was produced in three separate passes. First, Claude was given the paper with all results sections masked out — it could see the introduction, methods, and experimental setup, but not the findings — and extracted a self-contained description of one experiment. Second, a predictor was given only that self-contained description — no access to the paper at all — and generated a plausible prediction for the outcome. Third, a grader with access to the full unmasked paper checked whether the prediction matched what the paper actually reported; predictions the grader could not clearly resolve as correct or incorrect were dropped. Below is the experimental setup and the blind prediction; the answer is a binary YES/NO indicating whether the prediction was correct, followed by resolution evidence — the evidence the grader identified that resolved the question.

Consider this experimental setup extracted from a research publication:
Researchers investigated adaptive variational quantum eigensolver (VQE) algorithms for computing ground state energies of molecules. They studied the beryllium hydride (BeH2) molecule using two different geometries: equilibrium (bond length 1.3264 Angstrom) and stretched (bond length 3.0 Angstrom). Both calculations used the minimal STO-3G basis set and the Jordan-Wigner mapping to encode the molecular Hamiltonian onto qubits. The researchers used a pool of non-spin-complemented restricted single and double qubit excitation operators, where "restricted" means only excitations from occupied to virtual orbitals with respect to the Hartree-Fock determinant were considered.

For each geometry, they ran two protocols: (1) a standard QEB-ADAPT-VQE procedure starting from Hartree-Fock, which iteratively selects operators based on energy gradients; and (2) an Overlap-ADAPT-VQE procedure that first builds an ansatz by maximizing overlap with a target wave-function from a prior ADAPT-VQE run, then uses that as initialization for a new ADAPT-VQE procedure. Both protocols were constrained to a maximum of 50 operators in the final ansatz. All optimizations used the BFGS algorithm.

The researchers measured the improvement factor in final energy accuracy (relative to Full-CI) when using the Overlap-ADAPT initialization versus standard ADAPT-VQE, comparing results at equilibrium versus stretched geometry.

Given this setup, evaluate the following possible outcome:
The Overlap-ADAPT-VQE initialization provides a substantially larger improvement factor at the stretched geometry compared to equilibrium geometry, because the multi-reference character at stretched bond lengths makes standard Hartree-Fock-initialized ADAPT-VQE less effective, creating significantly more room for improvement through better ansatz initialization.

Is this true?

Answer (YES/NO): YES